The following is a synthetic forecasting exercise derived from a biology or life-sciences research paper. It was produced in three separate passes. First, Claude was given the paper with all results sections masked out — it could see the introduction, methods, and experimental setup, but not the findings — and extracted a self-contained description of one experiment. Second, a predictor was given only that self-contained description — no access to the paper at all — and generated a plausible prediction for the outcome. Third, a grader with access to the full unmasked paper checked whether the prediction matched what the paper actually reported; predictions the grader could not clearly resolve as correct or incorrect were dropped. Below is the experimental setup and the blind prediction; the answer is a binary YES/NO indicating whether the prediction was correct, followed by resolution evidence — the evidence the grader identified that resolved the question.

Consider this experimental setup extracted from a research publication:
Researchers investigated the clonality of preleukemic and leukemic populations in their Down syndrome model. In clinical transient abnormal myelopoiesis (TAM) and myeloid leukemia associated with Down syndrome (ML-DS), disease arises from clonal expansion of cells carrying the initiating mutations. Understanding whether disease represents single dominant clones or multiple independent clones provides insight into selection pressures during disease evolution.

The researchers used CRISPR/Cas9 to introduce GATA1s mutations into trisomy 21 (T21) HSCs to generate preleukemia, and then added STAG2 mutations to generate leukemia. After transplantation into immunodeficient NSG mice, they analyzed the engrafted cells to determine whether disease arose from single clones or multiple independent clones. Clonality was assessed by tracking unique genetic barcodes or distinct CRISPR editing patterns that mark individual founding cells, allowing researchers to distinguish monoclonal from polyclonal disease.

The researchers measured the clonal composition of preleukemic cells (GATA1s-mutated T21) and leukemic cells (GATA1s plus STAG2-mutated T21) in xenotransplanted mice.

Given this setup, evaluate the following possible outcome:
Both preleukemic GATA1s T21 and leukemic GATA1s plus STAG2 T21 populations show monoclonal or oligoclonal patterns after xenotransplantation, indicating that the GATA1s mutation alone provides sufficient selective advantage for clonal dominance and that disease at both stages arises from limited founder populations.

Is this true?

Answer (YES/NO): NO